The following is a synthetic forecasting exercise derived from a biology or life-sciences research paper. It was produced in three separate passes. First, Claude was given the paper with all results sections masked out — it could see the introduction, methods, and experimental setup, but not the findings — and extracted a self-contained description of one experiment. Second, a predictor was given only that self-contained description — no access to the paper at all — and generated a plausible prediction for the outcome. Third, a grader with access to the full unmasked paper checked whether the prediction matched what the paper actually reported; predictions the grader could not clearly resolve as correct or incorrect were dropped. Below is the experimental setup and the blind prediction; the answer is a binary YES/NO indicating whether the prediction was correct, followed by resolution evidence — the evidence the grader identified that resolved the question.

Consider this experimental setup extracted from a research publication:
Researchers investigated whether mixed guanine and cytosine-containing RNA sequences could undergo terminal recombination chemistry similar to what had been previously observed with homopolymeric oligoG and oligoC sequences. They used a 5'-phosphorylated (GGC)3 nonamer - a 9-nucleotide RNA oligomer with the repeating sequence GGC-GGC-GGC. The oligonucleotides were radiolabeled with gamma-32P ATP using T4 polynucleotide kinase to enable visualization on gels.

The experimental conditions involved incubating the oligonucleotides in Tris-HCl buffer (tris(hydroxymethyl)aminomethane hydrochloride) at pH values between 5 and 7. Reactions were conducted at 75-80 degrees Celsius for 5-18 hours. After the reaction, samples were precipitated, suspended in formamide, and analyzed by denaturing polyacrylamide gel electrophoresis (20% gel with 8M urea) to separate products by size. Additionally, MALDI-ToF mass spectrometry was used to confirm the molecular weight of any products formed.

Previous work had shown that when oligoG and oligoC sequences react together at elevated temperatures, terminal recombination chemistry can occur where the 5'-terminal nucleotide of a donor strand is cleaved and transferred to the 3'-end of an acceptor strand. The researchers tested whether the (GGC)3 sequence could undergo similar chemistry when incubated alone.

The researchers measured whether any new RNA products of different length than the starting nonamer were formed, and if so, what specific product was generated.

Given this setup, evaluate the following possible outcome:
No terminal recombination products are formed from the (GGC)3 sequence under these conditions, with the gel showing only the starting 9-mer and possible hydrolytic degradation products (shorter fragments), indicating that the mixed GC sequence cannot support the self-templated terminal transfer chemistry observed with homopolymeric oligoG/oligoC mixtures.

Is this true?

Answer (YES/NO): NO